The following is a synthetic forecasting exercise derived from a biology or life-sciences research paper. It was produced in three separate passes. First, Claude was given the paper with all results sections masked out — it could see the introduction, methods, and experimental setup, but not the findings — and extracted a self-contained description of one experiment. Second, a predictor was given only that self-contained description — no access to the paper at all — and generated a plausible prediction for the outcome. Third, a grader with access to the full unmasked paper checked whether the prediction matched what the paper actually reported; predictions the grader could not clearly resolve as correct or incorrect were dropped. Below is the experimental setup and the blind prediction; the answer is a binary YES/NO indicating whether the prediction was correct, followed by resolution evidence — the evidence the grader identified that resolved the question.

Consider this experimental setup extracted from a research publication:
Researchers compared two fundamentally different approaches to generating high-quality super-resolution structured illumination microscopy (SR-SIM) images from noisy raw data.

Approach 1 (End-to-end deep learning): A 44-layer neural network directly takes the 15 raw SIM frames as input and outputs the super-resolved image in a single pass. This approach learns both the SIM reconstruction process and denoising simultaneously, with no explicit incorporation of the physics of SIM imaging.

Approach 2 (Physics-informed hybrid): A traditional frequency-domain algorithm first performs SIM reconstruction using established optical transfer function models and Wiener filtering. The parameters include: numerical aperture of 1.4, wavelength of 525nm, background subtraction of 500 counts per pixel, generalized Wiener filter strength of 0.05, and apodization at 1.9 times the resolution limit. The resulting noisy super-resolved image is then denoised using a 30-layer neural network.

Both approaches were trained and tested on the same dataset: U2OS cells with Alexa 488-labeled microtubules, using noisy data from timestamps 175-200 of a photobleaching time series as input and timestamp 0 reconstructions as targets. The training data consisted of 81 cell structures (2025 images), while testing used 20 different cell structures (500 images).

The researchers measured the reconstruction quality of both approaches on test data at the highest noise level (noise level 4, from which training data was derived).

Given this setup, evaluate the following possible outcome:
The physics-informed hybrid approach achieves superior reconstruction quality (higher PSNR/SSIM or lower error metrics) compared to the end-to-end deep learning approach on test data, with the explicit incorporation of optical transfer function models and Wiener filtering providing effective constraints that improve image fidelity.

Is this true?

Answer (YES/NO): YES